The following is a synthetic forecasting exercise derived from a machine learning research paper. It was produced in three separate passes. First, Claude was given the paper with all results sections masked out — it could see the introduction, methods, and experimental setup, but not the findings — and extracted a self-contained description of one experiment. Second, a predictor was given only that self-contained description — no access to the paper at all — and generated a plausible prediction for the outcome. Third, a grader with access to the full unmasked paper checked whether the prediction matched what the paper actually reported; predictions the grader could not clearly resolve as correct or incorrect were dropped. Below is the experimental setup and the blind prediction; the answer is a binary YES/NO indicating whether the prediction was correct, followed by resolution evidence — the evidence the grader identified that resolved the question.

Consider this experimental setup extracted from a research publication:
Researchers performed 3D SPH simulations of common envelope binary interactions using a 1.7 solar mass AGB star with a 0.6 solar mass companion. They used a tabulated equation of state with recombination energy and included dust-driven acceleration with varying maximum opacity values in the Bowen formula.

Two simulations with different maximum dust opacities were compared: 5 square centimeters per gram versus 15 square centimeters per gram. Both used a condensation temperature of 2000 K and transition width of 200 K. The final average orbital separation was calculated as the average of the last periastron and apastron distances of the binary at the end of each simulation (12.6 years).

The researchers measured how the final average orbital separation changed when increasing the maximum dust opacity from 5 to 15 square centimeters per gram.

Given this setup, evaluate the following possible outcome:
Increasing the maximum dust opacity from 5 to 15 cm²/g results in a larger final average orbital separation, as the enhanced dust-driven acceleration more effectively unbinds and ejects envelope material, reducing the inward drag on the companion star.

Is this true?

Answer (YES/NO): YES